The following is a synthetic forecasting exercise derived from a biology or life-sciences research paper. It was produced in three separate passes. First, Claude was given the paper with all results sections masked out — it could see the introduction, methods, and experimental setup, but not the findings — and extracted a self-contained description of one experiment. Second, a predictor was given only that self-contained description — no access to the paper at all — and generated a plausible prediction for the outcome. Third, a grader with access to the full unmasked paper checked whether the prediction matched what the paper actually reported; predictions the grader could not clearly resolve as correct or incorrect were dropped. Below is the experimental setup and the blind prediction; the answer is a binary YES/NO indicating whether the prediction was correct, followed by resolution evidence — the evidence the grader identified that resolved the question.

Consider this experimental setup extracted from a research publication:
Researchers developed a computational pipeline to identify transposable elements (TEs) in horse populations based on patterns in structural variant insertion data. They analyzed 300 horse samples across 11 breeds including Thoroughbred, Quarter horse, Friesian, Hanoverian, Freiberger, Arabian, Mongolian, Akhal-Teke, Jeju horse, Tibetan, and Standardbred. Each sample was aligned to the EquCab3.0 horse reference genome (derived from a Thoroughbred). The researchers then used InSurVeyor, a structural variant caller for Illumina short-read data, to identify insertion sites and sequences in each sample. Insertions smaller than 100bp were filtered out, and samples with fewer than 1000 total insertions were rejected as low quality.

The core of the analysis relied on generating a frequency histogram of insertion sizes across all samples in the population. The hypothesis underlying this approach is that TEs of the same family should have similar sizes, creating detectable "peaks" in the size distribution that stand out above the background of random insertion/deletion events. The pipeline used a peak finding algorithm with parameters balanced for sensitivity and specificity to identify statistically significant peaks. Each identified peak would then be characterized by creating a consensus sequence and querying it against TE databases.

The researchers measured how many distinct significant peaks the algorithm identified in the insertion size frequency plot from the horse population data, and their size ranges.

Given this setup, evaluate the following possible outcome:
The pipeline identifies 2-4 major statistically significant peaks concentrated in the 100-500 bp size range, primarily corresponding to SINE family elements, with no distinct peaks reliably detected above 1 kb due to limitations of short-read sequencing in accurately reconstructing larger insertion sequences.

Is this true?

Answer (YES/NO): NO